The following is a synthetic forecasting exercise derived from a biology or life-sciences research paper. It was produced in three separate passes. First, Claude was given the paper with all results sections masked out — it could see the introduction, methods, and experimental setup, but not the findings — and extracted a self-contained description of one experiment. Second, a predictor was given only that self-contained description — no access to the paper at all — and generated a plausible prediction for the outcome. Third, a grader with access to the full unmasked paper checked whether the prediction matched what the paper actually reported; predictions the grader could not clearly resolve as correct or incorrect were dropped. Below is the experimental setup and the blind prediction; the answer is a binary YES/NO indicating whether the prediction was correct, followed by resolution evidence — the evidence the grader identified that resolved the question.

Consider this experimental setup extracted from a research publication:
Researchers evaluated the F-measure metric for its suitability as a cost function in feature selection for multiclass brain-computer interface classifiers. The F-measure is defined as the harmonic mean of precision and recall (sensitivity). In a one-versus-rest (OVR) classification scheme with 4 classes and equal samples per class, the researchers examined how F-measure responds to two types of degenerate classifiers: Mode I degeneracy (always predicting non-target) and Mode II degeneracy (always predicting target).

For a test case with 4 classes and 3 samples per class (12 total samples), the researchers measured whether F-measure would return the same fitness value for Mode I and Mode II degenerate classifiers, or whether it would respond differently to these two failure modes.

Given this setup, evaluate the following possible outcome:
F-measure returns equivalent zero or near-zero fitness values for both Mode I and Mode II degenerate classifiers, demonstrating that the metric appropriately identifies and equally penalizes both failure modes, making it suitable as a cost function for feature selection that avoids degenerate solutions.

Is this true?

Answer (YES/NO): NO